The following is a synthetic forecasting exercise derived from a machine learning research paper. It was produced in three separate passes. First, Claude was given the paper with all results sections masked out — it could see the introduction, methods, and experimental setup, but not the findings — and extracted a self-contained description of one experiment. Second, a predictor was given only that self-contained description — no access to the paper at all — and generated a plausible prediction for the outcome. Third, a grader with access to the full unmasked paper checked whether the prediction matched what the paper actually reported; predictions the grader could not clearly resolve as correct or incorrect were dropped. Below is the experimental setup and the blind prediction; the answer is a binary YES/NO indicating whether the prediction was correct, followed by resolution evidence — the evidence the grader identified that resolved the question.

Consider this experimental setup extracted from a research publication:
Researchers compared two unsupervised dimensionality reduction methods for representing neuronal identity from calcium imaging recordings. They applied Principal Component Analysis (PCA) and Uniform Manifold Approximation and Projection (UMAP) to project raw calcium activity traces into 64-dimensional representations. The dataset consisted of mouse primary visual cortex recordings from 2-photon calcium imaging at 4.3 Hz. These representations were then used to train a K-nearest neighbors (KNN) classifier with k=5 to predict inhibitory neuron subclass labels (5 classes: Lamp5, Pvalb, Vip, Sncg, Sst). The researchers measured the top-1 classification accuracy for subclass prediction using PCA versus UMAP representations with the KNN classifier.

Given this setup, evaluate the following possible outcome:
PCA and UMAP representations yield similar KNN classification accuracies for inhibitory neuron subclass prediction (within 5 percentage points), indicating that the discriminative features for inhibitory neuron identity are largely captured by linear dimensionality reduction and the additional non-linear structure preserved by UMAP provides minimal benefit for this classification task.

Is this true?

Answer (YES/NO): YES